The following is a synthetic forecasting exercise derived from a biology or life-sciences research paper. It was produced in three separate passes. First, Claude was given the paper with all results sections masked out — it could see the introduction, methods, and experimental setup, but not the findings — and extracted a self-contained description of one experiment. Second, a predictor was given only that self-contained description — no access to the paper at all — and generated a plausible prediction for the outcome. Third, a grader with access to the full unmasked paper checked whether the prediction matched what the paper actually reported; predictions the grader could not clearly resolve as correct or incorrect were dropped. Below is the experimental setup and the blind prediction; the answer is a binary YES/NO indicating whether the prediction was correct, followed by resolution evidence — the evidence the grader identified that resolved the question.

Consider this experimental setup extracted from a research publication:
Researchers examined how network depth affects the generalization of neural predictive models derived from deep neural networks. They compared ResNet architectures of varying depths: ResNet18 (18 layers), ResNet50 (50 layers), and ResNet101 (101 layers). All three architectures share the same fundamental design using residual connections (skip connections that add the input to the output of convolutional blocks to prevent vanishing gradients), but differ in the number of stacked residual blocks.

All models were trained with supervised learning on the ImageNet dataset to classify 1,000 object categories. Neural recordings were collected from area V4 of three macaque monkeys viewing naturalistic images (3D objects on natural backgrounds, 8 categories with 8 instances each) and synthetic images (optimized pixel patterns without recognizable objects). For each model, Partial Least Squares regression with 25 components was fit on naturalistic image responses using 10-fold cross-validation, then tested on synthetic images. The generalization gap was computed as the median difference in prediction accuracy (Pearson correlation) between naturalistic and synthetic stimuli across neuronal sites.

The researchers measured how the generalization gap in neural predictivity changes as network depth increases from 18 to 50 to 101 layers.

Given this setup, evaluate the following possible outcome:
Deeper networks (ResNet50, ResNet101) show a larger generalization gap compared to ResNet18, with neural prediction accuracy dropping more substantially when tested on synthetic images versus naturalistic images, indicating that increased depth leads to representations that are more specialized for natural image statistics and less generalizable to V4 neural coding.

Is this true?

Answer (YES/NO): NO